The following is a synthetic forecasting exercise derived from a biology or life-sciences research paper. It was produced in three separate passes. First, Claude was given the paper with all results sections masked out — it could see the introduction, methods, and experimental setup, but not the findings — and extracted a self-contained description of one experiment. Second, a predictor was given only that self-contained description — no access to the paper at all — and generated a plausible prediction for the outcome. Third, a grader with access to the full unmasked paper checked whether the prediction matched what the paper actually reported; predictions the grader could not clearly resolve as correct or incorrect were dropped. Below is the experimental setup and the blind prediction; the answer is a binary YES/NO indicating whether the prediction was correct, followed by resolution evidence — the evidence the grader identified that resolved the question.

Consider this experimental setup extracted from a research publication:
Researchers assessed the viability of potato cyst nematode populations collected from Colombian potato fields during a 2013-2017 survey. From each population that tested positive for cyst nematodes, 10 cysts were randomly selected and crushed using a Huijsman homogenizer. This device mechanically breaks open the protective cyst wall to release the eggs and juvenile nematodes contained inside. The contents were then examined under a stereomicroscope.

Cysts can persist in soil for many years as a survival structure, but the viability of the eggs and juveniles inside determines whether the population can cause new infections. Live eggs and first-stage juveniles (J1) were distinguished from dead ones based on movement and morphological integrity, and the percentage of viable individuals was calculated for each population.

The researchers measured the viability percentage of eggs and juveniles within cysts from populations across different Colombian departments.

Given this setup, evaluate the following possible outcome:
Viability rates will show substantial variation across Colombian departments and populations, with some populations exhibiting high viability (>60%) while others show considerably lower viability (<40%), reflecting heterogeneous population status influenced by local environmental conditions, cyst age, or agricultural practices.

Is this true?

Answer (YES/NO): YES